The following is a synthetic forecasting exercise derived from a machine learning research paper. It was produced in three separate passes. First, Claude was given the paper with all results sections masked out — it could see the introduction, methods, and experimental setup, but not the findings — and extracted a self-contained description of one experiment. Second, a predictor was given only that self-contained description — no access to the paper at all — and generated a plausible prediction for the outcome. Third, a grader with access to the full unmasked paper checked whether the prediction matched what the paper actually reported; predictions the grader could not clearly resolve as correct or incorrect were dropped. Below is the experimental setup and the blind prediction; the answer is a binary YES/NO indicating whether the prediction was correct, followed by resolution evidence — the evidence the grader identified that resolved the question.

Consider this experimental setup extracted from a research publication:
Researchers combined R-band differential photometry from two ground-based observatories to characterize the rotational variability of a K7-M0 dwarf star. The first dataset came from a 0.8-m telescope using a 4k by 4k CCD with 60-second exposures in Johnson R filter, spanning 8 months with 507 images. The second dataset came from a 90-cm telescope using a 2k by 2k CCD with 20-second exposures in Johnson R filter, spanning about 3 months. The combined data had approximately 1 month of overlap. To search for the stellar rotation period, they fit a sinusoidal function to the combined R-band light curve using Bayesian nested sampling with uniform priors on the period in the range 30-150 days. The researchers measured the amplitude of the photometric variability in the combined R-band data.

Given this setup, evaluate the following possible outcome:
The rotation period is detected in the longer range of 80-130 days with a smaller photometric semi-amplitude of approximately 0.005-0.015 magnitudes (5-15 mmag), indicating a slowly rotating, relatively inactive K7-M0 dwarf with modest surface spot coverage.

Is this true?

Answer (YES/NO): NO